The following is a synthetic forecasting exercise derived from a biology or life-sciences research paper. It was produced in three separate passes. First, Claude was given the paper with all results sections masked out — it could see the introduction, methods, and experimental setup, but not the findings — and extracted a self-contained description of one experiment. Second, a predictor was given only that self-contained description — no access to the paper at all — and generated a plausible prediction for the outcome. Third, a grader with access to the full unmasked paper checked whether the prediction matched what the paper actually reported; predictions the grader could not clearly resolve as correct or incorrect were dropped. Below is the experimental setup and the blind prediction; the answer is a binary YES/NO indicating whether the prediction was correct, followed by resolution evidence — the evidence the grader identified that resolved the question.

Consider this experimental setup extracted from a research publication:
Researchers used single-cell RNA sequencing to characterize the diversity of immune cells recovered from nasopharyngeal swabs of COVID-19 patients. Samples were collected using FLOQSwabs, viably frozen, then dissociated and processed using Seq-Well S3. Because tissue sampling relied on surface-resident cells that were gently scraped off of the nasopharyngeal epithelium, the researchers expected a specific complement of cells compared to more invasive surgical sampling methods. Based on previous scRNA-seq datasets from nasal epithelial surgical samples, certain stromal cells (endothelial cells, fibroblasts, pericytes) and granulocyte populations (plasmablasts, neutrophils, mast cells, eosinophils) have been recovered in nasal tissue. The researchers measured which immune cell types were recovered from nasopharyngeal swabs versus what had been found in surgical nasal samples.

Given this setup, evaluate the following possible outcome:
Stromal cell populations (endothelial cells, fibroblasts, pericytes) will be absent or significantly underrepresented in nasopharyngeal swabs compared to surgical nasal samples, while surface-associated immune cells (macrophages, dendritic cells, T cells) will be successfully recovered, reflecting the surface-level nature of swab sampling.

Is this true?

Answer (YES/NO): YES